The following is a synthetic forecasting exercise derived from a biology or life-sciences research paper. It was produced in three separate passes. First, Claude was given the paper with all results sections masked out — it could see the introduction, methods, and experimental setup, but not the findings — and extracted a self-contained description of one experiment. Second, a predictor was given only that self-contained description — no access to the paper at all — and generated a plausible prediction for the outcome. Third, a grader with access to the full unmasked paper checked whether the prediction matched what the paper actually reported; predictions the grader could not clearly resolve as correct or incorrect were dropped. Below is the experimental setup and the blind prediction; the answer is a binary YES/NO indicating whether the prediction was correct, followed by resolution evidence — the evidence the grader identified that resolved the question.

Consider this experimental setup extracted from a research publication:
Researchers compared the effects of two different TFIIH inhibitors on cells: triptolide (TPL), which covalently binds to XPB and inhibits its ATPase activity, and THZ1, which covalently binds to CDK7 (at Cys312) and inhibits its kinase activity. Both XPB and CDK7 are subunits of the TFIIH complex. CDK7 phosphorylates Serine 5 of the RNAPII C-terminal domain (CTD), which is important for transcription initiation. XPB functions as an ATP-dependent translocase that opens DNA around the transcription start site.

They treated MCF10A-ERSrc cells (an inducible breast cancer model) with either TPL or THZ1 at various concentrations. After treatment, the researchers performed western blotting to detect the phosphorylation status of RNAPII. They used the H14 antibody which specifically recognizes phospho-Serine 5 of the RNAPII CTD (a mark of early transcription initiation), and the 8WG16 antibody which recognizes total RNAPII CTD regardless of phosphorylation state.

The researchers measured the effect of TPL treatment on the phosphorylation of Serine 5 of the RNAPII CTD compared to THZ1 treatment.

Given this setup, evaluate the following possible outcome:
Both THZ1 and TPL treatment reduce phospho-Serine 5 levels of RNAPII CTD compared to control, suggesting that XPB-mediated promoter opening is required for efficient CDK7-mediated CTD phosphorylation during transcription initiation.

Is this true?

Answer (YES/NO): NO